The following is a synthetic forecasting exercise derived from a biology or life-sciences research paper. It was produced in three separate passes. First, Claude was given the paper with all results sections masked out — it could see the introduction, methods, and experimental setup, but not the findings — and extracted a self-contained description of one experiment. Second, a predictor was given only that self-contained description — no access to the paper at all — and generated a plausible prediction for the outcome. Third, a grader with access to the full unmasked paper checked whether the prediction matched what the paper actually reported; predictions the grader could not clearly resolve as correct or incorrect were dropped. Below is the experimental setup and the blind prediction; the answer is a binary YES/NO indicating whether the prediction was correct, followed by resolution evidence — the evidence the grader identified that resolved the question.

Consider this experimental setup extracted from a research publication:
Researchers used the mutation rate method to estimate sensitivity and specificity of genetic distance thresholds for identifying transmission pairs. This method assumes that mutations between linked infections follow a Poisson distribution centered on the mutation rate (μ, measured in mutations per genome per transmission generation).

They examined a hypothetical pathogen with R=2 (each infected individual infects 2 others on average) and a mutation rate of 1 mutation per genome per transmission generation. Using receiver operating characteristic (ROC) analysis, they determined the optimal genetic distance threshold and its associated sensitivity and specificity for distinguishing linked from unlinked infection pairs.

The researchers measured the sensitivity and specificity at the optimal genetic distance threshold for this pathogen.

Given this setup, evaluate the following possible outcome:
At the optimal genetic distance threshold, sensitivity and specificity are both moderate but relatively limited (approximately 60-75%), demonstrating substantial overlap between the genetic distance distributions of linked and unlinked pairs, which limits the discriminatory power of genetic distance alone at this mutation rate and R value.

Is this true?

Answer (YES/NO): NO